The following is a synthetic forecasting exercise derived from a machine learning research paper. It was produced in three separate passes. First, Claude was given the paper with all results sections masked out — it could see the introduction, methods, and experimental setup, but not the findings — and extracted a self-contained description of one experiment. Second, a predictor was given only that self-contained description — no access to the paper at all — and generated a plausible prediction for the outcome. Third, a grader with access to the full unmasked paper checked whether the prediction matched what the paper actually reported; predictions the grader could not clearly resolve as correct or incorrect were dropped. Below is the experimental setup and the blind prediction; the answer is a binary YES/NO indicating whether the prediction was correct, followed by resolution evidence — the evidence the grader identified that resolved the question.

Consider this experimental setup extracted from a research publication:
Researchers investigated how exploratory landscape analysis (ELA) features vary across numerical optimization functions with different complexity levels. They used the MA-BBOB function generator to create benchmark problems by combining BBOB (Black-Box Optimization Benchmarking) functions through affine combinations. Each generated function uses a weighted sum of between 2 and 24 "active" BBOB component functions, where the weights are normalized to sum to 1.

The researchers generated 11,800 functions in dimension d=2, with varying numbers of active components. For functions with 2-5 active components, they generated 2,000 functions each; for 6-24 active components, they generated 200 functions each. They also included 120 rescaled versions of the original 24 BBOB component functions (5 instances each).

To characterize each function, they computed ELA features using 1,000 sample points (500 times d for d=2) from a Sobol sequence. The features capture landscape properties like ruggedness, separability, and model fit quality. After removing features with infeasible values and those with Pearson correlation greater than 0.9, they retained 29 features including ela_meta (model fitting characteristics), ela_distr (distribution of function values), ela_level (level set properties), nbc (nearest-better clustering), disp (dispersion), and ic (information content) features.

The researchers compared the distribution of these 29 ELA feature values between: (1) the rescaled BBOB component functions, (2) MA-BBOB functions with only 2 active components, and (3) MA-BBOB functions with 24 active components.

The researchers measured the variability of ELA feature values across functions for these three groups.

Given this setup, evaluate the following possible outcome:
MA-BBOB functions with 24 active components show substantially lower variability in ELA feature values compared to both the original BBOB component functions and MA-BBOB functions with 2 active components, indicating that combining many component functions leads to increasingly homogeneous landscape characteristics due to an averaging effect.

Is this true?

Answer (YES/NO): YES